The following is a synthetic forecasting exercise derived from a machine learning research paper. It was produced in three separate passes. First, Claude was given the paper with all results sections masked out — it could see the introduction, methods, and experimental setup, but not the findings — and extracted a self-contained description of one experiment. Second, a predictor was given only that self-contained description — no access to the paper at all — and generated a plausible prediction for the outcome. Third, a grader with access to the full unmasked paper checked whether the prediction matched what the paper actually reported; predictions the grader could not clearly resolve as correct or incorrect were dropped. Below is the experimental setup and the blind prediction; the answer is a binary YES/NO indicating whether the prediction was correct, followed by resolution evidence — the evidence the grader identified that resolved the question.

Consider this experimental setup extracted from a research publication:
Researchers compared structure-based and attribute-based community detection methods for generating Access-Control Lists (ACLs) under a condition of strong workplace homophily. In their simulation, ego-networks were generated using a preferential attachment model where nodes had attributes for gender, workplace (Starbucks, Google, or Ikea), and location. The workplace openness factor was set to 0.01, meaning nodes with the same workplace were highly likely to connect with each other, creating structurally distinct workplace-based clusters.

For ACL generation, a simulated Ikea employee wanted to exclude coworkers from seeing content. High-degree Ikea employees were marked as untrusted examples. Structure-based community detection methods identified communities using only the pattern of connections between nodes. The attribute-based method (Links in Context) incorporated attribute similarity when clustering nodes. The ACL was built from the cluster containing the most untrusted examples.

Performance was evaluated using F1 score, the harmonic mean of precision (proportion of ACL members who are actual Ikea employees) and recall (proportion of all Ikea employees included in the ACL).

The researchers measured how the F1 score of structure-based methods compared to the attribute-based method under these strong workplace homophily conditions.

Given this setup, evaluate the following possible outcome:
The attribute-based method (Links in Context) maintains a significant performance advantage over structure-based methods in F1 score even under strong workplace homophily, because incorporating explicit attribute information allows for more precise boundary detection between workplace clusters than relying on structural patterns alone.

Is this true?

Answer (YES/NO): NO